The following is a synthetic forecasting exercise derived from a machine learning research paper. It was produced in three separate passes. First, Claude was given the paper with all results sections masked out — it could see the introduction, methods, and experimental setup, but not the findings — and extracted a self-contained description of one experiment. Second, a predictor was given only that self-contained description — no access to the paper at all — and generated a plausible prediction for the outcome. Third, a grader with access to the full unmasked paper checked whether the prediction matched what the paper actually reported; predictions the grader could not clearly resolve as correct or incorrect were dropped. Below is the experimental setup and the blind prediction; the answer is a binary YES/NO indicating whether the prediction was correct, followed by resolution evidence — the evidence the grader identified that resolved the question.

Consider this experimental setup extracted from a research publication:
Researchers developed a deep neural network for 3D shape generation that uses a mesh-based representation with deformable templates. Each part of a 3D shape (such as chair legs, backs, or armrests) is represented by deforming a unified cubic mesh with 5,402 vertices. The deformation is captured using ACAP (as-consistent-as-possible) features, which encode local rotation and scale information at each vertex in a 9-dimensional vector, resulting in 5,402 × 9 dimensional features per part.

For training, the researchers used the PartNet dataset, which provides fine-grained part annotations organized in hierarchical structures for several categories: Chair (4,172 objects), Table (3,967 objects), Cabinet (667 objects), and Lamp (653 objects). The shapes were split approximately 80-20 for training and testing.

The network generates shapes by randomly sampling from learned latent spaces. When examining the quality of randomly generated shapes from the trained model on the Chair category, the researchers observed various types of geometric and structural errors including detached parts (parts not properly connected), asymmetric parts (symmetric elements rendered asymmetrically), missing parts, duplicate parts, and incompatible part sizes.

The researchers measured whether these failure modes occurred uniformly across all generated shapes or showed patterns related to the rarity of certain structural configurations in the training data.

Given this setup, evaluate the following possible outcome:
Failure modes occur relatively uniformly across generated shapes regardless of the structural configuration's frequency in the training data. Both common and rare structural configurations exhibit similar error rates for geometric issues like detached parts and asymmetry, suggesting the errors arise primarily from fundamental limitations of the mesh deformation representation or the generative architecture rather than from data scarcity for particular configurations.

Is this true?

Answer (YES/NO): NO